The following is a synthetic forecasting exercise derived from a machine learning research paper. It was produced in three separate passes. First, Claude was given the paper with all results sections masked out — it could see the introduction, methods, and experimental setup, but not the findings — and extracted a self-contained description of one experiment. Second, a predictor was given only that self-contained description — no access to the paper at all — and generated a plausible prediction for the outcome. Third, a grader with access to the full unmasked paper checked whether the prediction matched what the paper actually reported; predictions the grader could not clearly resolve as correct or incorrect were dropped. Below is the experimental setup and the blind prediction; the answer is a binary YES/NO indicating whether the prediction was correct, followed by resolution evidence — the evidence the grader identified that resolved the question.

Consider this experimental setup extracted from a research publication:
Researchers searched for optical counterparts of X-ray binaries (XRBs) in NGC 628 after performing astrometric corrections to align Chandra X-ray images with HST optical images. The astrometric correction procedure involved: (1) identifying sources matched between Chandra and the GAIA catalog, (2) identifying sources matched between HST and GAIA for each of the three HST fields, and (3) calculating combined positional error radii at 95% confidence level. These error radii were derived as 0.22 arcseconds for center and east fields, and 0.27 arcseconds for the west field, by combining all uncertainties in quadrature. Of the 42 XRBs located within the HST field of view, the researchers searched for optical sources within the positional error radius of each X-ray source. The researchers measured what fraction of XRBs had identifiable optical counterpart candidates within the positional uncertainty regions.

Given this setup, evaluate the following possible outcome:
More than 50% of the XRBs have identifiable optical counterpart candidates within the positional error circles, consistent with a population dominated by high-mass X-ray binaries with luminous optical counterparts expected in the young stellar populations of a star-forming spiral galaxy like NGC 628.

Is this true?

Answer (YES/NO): NO